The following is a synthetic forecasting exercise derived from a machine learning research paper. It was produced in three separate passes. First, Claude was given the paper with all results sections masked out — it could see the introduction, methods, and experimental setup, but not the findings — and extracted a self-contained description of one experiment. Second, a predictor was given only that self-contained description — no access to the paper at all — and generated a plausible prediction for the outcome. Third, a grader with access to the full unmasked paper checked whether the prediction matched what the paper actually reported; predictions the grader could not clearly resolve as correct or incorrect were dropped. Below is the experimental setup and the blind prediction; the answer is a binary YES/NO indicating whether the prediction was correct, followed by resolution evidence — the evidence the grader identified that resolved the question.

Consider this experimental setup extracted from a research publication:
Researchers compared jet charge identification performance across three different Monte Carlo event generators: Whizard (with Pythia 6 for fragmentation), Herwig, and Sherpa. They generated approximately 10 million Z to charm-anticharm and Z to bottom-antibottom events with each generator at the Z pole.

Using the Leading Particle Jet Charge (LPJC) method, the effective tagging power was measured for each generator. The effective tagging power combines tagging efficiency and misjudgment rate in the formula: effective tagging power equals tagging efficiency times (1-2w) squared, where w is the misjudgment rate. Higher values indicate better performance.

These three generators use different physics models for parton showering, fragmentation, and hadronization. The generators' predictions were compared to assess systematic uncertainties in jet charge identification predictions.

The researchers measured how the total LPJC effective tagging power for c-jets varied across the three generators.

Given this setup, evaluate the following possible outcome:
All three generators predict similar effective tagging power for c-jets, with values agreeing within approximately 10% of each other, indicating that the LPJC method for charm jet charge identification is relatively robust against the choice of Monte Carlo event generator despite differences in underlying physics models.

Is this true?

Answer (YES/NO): YES